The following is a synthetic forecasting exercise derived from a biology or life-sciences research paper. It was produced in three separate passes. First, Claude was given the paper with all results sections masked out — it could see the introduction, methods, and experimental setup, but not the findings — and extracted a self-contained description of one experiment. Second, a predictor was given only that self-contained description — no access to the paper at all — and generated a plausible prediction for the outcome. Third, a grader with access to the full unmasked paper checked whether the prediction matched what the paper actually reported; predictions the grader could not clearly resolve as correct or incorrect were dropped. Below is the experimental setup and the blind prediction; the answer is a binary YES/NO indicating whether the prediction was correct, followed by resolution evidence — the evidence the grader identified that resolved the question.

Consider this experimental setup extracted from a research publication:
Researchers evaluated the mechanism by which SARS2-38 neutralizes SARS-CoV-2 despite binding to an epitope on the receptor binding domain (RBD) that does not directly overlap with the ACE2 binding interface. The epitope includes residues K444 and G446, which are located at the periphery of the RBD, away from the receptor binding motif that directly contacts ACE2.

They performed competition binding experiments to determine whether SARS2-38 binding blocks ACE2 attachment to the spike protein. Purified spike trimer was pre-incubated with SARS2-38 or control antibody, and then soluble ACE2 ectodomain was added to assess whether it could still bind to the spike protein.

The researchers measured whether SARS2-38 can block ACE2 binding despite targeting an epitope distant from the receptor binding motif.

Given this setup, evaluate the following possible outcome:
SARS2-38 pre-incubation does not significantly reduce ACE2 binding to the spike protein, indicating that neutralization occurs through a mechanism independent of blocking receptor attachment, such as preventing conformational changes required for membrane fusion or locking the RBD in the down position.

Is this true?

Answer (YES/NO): NO